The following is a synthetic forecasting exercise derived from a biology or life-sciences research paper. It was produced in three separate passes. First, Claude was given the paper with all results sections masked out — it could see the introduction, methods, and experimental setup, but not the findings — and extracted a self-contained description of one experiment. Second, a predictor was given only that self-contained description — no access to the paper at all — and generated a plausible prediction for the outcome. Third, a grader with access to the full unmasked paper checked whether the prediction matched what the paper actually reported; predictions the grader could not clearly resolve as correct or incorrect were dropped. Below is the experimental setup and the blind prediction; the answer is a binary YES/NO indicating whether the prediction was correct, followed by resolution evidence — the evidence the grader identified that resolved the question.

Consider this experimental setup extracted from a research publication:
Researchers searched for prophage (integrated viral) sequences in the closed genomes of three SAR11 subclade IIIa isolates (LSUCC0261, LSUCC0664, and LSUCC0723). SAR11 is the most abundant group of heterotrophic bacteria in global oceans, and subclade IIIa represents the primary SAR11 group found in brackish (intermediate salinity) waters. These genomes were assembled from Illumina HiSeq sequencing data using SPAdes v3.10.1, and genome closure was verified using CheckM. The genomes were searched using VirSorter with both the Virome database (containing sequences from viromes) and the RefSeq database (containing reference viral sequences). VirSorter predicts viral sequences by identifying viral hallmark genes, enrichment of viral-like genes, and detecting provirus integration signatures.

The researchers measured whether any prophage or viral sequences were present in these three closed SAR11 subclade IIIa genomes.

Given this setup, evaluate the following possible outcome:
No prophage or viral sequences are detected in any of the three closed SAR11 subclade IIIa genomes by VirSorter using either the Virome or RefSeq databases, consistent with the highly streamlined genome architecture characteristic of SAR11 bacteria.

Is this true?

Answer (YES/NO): YES